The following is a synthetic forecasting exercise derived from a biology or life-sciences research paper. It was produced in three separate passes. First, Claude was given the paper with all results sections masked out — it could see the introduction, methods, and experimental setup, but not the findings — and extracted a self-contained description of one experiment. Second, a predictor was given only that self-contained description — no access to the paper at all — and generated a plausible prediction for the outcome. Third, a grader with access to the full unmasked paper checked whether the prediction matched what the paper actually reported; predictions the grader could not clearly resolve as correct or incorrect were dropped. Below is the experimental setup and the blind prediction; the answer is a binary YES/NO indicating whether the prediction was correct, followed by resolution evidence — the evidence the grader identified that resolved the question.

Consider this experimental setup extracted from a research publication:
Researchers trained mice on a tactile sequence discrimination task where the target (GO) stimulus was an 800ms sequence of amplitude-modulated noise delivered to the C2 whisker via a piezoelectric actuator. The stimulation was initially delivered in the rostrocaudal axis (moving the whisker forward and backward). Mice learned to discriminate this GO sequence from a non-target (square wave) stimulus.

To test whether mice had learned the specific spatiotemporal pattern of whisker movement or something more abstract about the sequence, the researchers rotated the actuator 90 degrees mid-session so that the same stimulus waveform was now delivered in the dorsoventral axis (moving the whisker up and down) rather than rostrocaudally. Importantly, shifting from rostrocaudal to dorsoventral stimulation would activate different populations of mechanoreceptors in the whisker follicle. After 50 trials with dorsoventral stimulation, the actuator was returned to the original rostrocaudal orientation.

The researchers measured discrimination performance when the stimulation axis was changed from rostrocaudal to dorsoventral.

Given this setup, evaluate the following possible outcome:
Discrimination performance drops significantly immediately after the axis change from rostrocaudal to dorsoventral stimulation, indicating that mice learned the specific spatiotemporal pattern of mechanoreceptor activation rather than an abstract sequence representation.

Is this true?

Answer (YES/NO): NO